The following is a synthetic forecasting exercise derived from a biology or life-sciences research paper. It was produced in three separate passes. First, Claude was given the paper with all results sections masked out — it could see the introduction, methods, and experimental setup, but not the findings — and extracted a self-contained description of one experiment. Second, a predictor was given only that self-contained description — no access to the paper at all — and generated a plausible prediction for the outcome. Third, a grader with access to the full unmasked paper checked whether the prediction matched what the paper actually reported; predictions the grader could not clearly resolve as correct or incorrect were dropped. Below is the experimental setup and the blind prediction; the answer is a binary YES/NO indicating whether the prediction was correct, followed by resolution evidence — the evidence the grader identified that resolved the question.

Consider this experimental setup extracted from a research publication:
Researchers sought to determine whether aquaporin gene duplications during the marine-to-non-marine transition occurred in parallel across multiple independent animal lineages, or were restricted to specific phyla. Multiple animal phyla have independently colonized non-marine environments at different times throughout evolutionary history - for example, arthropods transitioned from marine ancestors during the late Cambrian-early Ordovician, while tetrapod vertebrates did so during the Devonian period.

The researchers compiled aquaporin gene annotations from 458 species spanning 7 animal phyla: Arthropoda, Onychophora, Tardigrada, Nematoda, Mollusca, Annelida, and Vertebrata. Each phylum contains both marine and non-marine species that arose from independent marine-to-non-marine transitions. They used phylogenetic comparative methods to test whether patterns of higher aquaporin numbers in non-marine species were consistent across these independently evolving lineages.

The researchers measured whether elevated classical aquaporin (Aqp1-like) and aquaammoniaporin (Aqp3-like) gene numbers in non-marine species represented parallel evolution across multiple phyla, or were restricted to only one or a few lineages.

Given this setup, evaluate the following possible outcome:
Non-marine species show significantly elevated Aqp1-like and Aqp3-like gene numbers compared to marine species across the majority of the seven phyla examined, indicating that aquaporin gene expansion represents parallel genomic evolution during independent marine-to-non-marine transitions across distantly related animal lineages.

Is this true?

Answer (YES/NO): NO